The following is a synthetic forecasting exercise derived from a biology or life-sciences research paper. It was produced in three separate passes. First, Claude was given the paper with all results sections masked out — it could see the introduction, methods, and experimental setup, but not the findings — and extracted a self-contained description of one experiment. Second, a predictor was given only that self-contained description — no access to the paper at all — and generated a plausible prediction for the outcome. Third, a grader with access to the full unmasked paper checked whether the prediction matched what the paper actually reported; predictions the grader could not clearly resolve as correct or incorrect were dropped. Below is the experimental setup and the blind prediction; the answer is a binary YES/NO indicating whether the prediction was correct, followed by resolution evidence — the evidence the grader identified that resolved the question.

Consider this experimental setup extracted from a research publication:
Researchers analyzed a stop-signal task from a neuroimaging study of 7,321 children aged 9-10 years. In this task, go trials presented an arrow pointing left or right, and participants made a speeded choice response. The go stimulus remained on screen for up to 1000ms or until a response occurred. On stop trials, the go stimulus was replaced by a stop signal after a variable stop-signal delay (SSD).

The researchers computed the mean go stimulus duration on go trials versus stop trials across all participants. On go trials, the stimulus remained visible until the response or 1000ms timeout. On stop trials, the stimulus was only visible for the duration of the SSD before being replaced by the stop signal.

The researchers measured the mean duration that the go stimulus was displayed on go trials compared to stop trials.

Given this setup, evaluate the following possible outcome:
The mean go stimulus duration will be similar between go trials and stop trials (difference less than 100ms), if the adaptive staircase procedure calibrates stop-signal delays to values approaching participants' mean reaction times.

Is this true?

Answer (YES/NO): NO